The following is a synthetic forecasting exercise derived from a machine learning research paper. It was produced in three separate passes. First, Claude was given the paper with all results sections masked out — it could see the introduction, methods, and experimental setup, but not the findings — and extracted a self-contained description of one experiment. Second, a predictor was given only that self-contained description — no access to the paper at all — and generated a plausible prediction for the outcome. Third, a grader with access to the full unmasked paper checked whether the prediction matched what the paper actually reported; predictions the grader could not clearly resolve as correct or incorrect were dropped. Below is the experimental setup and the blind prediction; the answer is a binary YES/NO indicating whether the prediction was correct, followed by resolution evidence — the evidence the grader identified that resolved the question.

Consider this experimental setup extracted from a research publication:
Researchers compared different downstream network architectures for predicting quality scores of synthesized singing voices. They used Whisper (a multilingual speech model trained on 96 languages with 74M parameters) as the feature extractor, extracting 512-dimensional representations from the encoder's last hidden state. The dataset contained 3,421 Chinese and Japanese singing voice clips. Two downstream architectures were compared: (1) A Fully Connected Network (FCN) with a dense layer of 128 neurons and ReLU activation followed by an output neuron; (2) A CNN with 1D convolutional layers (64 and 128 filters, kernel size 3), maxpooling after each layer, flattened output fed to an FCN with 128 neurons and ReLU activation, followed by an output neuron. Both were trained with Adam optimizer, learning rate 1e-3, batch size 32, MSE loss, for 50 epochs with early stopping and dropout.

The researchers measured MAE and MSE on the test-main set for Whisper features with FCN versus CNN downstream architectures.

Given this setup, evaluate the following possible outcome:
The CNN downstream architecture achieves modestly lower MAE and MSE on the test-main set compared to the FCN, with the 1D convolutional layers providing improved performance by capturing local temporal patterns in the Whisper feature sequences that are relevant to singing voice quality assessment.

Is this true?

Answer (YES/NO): NO